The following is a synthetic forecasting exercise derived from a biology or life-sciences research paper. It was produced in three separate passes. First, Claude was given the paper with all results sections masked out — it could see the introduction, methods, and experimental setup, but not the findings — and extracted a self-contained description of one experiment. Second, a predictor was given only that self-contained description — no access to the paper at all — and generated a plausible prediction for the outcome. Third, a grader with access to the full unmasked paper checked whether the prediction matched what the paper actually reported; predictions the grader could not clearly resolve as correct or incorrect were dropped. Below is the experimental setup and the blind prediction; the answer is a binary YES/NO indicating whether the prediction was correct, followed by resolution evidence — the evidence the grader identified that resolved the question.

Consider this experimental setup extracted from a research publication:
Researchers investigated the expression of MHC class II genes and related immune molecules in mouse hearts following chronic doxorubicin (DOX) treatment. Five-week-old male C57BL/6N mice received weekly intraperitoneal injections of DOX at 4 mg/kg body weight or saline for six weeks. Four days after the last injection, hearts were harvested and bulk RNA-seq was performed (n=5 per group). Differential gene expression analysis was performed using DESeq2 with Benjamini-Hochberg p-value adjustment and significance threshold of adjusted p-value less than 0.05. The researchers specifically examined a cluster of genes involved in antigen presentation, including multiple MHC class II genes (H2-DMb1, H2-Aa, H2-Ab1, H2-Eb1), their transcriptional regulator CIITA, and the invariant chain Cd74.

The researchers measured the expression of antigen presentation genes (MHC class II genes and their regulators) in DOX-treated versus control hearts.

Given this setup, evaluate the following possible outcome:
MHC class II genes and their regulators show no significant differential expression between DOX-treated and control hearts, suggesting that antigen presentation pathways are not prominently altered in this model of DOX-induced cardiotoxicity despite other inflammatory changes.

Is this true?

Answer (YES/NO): NO